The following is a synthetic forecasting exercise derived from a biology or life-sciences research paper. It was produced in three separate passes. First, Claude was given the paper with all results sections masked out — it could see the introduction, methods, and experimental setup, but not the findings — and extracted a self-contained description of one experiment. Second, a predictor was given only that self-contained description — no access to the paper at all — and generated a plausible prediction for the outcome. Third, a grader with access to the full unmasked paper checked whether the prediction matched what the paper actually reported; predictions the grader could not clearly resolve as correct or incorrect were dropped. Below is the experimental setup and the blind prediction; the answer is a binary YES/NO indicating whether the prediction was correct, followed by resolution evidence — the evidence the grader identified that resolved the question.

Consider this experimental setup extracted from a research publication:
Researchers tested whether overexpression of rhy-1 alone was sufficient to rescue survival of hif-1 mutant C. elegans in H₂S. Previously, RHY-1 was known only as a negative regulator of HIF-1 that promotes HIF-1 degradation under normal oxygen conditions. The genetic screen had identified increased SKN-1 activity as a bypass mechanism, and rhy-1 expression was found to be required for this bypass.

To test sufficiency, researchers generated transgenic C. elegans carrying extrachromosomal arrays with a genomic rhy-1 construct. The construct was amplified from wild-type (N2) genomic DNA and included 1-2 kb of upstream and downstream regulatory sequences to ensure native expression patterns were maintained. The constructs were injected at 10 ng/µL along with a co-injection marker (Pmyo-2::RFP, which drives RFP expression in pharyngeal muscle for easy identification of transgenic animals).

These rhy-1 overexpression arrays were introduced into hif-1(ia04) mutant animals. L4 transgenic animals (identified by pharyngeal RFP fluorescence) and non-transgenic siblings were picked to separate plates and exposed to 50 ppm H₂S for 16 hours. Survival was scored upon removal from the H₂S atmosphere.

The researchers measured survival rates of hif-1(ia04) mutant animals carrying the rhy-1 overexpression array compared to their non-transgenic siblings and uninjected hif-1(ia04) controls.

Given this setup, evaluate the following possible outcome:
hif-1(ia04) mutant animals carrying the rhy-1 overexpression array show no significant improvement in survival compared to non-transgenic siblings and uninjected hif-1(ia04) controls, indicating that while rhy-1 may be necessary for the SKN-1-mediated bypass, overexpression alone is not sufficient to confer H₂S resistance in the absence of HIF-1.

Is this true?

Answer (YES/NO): NO